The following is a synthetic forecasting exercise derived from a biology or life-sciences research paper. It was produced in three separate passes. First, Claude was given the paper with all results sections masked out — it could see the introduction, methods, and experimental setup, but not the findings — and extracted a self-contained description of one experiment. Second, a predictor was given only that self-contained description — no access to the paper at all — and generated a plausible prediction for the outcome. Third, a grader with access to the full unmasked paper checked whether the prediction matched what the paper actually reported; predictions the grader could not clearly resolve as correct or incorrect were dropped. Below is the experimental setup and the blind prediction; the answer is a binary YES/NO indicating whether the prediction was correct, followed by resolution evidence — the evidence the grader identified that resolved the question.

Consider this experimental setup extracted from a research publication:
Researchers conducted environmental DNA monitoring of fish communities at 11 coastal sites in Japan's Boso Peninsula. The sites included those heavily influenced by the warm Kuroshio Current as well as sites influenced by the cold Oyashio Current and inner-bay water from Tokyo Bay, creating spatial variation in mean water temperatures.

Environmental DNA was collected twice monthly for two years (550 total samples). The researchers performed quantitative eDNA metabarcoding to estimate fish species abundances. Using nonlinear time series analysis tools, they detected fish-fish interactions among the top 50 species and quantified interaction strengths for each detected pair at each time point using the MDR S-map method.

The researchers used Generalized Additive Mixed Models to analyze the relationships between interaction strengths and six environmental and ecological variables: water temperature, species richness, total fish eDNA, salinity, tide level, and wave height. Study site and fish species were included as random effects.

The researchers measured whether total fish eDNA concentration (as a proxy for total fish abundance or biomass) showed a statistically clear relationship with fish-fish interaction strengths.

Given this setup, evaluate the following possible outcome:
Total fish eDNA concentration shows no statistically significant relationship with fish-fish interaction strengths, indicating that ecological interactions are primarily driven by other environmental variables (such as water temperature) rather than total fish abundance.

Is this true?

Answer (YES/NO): NO